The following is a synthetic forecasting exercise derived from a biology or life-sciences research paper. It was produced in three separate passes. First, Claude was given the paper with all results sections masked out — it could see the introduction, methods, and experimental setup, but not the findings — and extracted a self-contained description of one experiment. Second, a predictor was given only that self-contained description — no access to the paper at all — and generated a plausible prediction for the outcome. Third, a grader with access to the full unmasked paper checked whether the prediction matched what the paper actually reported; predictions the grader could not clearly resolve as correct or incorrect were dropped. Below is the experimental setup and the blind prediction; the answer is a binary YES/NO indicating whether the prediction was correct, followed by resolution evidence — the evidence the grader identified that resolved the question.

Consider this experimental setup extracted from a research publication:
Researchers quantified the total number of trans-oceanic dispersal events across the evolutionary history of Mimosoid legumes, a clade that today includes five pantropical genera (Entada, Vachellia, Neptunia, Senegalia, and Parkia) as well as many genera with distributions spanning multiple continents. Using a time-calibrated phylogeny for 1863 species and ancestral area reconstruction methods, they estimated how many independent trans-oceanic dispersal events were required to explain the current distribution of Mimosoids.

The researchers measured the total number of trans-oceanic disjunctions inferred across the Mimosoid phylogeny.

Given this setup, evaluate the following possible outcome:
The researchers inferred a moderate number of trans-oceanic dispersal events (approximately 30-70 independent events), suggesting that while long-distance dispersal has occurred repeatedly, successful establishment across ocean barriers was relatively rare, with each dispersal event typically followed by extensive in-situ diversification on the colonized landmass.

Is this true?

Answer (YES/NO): YES